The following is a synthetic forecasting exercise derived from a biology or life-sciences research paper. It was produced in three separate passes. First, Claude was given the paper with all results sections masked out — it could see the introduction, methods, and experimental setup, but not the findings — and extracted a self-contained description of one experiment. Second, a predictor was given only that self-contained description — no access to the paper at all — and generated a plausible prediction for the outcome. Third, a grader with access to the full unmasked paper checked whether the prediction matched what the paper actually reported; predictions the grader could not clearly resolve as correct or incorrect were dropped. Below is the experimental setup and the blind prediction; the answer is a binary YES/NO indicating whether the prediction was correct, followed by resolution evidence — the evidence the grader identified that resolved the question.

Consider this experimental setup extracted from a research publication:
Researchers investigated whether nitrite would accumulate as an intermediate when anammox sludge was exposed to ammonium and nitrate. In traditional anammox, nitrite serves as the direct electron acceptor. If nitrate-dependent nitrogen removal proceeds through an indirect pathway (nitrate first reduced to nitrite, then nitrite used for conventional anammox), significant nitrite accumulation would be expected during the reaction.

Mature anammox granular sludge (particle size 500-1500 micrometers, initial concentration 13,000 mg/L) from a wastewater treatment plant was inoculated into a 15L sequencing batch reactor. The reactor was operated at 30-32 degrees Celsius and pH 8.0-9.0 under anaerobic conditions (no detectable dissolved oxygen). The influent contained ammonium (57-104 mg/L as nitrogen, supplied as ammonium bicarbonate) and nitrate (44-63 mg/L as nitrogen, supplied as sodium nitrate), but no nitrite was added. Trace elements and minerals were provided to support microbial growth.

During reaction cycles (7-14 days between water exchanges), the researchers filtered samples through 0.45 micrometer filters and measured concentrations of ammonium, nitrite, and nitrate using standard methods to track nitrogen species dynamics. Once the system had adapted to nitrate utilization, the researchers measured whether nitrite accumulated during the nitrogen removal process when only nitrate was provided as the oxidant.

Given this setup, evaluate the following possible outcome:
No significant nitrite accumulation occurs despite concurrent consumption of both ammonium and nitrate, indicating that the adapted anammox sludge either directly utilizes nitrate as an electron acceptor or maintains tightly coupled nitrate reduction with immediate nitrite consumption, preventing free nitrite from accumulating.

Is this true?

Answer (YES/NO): YES